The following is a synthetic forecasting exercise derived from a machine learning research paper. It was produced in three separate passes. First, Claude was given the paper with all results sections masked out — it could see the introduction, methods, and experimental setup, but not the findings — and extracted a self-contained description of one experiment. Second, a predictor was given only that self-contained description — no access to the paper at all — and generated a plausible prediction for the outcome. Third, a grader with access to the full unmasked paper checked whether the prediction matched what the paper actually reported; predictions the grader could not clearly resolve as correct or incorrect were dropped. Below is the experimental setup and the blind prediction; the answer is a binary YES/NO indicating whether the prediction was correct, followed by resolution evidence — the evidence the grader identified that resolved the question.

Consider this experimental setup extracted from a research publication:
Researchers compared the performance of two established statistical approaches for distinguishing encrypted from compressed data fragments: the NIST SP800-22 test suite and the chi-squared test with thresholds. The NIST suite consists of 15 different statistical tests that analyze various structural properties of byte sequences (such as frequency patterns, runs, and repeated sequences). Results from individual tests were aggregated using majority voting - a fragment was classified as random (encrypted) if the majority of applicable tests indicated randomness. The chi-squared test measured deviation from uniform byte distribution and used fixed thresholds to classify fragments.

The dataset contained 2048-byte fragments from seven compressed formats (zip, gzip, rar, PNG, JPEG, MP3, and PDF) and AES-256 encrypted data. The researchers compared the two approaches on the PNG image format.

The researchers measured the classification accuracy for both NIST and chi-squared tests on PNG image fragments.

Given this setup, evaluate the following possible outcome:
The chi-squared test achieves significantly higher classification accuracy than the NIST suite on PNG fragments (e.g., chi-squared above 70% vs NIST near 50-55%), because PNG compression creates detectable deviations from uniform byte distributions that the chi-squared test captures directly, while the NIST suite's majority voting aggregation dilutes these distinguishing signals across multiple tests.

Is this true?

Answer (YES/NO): NO